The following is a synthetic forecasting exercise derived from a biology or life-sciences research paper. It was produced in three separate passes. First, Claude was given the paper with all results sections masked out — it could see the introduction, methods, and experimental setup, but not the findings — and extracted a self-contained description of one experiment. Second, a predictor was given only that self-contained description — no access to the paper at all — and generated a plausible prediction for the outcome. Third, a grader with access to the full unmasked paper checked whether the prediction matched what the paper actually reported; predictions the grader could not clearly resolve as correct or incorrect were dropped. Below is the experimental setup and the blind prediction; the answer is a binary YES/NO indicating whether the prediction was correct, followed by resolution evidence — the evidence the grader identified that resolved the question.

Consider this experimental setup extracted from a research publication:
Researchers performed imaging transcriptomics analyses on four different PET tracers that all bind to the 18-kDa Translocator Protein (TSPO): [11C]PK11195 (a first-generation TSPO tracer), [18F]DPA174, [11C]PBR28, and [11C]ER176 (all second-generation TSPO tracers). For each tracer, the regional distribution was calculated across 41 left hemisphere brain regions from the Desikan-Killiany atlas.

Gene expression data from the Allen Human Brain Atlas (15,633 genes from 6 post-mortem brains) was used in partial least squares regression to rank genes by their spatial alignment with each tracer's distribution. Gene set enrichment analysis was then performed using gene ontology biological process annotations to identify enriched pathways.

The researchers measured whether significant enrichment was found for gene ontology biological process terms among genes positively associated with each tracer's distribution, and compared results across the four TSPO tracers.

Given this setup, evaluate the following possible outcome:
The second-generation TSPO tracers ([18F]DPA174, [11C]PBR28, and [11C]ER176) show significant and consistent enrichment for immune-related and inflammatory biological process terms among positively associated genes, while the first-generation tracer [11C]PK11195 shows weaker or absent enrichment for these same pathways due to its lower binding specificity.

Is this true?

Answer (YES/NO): NO